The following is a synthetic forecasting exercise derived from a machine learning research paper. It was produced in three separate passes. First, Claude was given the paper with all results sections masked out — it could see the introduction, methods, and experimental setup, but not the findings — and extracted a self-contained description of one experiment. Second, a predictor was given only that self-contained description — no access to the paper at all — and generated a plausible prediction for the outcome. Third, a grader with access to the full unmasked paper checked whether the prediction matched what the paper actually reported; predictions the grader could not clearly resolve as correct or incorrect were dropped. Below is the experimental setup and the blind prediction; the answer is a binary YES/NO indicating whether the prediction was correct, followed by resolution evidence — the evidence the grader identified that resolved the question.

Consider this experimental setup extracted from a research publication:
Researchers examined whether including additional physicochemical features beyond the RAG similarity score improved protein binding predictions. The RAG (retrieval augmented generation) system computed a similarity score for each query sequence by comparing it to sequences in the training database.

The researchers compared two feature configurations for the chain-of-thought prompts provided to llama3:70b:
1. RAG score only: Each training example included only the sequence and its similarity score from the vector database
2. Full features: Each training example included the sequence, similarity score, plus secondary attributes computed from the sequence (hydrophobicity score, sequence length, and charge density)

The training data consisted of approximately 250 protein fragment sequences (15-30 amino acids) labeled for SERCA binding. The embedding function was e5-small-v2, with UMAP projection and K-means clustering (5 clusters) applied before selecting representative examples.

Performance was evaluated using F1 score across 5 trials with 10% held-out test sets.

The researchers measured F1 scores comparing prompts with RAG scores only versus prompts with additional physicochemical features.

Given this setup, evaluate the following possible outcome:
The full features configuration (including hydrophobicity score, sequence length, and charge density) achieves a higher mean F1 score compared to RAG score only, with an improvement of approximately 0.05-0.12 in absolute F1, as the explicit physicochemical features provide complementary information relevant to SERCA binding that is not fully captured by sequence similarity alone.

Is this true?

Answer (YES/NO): YES